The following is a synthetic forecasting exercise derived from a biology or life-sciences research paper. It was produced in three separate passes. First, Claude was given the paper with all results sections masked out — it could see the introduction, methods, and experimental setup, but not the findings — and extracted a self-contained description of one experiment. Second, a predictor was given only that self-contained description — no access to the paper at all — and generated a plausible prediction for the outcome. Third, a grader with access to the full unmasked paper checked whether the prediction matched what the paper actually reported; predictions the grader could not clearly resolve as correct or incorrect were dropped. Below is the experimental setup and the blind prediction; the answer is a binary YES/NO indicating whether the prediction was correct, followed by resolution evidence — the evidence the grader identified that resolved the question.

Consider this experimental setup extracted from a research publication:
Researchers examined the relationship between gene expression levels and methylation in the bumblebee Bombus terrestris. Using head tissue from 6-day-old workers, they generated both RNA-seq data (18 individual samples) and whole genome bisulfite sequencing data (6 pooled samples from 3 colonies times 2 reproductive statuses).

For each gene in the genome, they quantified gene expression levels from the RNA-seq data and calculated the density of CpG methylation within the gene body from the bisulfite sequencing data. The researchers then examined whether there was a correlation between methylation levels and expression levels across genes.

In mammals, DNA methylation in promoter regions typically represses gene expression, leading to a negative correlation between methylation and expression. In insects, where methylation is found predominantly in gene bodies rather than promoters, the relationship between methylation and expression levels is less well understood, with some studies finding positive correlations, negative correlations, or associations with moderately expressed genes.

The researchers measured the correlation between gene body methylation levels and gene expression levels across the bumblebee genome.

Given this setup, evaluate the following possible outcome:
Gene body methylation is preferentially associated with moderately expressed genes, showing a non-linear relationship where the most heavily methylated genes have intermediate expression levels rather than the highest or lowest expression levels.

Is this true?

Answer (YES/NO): NO